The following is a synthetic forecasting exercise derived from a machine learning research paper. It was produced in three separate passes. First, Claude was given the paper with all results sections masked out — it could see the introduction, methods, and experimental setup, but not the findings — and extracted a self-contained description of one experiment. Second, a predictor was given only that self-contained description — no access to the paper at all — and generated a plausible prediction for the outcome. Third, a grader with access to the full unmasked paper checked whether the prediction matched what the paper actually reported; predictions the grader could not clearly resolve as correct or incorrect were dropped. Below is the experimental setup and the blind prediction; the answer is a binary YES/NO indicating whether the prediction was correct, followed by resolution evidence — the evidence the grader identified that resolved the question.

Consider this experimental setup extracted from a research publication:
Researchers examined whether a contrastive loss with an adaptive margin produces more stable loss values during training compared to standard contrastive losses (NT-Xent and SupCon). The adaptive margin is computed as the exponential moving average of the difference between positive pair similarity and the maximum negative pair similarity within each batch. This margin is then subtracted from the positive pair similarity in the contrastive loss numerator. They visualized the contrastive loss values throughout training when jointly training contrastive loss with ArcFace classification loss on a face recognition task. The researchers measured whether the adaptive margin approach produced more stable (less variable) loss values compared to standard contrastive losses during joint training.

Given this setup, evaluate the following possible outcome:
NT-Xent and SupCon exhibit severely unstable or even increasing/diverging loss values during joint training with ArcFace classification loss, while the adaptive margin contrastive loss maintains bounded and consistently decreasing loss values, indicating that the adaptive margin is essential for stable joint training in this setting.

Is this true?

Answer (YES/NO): NO